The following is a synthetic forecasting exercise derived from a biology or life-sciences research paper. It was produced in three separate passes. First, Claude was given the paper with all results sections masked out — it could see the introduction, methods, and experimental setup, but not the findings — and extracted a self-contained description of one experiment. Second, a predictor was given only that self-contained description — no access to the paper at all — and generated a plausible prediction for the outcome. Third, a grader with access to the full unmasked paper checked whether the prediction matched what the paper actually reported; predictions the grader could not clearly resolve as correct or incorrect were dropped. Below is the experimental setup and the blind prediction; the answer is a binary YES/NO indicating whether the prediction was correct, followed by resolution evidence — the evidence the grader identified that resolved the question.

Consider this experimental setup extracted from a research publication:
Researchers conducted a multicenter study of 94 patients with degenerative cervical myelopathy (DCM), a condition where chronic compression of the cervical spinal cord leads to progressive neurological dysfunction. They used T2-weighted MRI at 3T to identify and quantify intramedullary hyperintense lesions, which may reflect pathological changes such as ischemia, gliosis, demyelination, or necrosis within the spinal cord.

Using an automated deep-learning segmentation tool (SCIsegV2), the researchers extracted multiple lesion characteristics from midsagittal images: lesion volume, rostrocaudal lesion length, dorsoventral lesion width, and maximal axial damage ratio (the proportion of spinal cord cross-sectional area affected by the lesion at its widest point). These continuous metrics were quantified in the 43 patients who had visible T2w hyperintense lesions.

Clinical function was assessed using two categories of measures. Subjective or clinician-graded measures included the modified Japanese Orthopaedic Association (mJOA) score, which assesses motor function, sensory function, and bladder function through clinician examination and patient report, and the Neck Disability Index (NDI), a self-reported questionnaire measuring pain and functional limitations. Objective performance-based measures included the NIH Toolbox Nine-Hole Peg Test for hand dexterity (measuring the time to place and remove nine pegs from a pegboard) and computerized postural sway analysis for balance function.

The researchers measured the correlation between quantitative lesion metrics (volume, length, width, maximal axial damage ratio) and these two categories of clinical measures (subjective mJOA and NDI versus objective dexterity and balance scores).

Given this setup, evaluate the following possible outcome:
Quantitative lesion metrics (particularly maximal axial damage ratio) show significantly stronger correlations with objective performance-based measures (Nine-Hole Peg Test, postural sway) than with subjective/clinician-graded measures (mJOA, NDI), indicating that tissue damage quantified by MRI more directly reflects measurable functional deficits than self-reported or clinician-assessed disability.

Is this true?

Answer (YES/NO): YES